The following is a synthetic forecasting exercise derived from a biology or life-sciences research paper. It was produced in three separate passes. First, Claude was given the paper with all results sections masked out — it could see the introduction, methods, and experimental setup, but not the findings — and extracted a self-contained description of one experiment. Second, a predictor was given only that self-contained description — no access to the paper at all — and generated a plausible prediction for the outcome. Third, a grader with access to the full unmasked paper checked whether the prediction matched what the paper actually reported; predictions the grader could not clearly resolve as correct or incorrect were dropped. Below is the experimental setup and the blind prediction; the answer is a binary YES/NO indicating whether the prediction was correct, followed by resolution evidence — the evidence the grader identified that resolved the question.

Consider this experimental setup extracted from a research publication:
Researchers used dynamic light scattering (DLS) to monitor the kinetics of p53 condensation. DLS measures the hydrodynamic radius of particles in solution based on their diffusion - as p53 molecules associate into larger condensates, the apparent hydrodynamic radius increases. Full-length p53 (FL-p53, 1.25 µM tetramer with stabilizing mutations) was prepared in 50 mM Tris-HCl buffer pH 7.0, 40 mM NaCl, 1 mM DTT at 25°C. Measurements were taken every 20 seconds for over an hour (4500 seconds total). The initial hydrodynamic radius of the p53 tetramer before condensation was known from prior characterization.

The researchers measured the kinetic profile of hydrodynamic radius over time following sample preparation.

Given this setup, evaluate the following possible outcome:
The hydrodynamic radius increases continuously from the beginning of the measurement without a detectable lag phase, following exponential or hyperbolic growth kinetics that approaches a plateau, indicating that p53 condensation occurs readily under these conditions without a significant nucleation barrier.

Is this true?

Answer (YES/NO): YES